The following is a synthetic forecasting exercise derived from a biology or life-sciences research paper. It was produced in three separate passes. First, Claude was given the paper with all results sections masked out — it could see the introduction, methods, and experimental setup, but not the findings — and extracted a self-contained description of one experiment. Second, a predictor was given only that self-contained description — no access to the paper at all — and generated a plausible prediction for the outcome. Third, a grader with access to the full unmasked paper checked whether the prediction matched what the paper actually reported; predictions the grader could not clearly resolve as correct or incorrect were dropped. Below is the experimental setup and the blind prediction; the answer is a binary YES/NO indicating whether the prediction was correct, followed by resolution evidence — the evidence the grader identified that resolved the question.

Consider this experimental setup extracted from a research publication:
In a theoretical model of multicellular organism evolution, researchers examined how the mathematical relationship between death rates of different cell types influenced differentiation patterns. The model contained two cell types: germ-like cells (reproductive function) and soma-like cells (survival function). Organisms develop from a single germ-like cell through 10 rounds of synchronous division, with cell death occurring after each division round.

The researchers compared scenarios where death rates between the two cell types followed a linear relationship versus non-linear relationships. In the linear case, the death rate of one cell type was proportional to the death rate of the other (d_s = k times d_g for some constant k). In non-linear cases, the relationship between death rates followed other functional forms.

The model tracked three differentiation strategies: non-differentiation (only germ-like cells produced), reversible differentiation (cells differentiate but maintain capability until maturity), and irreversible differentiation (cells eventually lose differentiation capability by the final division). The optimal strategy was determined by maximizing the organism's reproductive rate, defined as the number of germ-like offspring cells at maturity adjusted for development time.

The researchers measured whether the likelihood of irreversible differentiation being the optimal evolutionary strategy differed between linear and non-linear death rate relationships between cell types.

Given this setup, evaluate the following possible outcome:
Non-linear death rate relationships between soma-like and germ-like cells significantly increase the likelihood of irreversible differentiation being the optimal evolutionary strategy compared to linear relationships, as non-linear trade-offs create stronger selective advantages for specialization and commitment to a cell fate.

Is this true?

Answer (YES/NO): NO